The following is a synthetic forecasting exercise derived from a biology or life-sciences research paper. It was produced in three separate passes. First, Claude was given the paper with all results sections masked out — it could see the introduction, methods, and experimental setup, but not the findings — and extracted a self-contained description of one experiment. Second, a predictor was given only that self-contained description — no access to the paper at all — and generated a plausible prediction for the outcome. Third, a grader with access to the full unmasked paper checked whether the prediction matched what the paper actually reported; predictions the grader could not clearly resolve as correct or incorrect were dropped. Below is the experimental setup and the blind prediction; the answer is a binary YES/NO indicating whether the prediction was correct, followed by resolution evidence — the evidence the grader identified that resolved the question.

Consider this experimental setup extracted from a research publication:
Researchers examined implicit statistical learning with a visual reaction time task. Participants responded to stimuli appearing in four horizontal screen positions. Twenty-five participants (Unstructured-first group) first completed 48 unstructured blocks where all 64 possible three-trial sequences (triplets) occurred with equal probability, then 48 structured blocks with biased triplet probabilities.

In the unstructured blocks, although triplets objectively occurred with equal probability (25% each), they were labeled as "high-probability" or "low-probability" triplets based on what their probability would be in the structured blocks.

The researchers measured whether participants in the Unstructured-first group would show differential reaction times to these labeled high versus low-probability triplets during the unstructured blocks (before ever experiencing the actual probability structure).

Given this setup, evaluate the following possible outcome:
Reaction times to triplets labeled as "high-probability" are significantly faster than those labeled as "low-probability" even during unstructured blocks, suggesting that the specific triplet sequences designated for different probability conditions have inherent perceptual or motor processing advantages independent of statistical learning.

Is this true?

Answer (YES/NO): NO